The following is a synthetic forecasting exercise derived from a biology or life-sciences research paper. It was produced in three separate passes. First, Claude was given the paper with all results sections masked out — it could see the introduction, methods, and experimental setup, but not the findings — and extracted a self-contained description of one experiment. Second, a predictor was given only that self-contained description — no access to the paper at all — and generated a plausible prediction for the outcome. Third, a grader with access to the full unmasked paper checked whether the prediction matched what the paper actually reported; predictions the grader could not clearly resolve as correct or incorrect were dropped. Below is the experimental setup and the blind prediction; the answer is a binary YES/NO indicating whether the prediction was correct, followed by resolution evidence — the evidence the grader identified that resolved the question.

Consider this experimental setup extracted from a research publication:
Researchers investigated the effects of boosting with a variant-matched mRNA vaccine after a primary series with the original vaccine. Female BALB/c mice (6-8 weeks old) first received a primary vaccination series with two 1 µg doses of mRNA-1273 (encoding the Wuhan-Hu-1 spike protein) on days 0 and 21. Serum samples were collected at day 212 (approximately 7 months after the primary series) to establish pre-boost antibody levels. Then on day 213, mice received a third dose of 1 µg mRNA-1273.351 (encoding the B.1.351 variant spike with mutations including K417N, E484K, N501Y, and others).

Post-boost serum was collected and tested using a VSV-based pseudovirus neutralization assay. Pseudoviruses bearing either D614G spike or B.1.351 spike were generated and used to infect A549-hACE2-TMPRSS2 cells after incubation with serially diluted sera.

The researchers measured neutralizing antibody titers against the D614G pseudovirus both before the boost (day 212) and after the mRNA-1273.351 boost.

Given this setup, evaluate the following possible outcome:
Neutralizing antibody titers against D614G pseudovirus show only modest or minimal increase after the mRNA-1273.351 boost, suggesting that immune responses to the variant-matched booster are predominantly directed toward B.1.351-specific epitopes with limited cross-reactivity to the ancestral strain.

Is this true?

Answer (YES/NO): NO